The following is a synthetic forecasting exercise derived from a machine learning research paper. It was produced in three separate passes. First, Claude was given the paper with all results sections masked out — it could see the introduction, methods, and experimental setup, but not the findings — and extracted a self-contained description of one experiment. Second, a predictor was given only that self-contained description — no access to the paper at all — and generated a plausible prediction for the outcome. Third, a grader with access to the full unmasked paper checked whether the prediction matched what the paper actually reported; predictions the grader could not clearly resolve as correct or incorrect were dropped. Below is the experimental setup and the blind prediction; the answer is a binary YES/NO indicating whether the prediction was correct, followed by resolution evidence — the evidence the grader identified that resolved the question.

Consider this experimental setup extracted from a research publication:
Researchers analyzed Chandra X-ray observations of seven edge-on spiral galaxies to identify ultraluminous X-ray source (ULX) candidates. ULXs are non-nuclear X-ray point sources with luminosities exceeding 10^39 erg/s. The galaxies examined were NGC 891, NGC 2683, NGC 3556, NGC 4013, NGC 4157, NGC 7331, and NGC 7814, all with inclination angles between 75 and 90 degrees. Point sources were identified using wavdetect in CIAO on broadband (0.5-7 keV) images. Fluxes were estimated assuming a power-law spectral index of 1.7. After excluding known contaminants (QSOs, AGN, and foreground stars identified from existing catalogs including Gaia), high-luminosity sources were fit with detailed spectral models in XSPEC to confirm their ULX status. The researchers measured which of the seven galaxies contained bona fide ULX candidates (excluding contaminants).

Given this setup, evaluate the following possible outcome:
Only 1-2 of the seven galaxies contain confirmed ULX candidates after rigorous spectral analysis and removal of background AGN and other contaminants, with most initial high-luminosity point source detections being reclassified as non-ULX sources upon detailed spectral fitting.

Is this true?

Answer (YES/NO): NO